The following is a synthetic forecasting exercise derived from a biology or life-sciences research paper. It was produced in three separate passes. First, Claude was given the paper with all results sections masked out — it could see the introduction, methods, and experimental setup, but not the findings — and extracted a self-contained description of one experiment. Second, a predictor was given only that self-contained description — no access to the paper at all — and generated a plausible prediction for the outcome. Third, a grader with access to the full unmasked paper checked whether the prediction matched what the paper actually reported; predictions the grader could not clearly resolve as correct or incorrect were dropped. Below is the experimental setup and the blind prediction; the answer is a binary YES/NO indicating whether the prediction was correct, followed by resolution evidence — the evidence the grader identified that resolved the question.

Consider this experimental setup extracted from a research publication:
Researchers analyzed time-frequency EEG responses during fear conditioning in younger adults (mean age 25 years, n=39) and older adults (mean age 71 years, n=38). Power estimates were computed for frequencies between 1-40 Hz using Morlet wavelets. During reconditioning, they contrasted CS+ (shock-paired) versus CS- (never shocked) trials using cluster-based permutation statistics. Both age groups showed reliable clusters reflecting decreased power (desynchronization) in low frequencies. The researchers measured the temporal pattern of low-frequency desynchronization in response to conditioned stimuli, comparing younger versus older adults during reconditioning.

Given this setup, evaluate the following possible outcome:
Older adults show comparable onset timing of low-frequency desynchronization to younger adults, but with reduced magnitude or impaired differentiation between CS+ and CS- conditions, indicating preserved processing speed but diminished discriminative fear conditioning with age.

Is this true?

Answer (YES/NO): NO